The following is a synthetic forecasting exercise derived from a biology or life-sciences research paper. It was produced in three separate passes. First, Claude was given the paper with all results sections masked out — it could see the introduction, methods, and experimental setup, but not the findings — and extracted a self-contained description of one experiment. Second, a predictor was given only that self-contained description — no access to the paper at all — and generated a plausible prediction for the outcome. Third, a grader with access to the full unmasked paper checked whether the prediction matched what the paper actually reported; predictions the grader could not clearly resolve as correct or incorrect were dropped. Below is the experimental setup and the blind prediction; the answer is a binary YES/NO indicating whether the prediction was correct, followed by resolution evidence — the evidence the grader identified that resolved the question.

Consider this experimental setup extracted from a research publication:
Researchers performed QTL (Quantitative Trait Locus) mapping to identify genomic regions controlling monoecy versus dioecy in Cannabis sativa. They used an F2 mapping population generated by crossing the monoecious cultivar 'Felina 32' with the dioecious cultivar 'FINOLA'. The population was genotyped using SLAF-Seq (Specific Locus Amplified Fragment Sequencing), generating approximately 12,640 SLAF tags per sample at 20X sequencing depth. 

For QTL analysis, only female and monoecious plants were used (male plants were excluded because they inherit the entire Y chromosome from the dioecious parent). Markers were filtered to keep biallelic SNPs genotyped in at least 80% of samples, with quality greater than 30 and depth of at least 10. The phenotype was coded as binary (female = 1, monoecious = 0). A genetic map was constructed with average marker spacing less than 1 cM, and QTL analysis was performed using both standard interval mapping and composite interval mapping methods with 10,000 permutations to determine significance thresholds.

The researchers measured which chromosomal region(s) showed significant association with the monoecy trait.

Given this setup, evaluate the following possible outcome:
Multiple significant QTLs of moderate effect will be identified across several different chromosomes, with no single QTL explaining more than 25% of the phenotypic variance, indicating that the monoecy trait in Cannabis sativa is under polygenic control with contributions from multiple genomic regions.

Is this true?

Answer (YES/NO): NO